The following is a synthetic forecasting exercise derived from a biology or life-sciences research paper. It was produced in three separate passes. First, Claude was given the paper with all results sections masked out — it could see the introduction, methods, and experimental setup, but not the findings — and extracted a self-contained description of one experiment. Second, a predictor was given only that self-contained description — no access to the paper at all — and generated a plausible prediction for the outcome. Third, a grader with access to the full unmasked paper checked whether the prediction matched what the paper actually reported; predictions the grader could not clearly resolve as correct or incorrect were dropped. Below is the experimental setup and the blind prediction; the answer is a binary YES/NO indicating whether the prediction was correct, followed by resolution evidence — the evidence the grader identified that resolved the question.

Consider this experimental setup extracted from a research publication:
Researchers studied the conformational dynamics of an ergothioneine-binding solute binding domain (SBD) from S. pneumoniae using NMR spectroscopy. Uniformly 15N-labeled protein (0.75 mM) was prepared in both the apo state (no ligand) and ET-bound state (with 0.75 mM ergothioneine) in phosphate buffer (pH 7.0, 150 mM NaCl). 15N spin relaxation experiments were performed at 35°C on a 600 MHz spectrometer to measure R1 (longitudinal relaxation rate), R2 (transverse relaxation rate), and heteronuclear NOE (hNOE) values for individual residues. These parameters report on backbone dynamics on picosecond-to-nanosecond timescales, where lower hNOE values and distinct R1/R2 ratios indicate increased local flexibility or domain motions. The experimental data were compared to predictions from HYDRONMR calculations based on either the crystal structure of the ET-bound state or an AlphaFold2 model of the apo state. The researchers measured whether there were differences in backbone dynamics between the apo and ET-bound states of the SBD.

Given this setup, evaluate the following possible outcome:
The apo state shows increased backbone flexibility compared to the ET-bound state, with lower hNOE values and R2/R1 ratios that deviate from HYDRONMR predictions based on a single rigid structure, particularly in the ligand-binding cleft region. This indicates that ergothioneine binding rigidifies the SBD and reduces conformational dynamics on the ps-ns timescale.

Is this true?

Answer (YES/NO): NO